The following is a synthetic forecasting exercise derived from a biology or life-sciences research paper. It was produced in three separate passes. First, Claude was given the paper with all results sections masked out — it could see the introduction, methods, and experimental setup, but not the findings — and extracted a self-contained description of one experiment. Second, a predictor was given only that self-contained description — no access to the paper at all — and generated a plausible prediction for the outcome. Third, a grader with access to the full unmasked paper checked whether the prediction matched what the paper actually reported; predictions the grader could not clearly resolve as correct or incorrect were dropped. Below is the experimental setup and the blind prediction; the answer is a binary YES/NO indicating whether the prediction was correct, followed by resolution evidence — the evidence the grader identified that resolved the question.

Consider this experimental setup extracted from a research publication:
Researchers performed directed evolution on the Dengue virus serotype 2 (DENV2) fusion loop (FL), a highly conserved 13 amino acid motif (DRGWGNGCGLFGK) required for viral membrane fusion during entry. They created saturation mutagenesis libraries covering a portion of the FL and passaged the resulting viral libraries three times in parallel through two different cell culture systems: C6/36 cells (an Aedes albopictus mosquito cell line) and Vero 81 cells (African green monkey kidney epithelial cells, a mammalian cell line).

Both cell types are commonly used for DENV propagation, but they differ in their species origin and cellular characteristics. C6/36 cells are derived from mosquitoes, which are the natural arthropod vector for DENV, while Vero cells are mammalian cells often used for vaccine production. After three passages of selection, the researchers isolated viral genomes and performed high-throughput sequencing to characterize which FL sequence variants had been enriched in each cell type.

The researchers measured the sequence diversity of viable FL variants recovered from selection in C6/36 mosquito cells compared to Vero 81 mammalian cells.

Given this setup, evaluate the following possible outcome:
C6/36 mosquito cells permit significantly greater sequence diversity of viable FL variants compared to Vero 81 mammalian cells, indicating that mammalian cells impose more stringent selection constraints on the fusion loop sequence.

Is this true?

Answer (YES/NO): YES